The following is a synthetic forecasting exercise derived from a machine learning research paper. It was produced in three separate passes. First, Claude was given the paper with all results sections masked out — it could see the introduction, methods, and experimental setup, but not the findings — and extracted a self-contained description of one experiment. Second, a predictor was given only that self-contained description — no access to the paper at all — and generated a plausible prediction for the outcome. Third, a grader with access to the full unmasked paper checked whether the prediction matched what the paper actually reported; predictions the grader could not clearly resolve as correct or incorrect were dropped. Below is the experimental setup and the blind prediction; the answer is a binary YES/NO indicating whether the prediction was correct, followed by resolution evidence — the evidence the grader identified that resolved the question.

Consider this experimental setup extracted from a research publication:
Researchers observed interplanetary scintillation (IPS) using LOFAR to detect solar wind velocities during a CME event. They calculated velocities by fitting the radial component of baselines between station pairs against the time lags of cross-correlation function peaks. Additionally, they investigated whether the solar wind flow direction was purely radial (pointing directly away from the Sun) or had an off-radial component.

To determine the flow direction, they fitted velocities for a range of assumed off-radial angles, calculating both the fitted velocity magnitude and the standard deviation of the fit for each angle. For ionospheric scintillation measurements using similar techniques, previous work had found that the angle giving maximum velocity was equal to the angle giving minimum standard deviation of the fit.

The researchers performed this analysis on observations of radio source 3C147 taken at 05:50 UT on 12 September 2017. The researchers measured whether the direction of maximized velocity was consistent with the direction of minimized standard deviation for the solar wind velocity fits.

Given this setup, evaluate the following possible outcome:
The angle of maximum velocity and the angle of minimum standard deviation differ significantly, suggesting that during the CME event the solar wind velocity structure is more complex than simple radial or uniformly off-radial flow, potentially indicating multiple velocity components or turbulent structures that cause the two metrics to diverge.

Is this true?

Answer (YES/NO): NO